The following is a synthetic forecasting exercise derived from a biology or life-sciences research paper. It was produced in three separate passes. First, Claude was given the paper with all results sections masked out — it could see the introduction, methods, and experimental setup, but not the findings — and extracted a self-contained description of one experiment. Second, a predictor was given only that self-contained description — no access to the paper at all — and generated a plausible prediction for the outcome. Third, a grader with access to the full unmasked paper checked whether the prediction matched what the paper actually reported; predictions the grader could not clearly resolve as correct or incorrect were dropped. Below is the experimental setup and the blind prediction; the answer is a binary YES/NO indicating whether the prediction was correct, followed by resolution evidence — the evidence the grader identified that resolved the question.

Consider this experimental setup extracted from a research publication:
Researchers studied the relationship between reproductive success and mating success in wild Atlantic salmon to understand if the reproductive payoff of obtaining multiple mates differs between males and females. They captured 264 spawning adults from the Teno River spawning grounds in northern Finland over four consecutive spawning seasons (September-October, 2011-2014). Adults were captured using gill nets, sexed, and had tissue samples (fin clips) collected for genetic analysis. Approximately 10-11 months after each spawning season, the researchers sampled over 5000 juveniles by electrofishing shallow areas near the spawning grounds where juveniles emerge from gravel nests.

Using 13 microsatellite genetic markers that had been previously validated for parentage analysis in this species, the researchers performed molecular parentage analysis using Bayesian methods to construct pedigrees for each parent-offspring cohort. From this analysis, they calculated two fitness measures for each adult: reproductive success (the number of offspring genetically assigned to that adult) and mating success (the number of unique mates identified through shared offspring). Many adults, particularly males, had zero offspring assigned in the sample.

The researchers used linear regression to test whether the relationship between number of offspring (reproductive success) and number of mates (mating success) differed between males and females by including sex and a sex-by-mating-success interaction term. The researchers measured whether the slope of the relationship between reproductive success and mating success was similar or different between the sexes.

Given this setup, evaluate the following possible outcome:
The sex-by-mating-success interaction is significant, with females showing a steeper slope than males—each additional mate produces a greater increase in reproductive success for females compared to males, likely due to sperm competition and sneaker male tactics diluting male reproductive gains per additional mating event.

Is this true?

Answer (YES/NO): NO